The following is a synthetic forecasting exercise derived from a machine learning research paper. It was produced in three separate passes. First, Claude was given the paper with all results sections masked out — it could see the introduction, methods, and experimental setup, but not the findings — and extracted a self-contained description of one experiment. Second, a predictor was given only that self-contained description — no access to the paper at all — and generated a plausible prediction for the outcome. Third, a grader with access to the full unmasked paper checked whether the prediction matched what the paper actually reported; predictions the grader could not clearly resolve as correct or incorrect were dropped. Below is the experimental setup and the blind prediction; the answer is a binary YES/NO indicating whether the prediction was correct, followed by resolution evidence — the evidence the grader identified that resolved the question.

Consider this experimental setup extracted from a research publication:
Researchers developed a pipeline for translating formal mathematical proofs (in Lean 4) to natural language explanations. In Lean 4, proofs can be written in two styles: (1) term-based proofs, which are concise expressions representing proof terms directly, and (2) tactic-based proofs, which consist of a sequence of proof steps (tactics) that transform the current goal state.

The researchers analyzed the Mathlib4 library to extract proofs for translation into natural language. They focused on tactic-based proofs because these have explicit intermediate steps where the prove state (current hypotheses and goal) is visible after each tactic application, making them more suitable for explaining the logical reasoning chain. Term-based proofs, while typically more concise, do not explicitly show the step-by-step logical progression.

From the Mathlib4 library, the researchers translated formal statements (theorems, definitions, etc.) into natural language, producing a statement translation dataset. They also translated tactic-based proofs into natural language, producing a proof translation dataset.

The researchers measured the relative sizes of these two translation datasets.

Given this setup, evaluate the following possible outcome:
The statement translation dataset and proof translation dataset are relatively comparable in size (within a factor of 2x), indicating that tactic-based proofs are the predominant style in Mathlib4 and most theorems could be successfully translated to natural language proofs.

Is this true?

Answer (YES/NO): NO